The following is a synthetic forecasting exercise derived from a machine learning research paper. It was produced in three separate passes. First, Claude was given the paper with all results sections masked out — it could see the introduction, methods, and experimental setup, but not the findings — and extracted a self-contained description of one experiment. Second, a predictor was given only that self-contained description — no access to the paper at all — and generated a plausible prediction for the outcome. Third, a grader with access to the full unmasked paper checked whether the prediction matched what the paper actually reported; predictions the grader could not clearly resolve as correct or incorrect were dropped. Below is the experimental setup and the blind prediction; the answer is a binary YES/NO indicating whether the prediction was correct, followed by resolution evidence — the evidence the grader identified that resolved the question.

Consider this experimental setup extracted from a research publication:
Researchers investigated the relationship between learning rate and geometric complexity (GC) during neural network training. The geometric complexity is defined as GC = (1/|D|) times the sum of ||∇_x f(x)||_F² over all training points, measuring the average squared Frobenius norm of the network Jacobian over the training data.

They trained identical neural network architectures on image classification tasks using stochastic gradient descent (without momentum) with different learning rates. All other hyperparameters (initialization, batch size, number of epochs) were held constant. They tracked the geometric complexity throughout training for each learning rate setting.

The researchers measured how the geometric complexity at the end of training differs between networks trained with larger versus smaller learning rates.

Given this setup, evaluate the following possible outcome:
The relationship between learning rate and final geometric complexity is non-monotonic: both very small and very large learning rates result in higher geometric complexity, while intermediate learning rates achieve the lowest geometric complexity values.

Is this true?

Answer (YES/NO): NO